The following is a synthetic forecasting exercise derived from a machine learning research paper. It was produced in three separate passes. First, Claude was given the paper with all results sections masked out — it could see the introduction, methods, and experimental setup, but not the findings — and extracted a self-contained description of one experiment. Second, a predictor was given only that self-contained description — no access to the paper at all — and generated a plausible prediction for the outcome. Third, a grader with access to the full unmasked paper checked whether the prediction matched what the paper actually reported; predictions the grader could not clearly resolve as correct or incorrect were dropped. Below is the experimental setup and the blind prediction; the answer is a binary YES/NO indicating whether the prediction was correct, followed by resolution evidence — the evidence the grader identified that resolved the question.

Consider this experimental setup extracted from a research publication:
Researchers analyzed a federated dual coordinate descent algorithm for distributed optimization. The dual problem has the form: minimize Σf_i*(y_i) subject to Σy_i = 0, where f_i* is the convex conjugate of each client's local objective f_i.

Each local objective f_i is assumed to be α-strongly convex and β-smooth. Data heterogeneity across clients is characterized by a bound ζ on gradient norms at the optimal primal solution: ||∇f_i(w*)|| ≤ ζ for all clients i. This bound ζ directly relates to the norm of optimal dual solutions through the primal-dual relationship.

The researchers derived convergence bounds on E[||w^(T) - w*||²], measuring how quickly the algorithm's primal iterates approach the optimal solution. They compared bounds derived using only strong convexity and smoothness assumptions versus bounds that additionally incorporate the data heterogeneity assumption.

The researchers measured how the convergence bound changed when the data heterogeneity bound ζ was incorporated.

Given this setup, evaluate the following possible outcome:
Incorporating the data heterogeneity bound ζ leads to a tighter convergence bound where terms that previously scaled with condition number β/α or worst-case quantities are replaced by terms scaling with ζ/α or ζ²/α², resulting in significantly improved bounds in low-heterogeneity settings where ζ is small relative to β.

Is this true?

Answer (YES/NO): NO